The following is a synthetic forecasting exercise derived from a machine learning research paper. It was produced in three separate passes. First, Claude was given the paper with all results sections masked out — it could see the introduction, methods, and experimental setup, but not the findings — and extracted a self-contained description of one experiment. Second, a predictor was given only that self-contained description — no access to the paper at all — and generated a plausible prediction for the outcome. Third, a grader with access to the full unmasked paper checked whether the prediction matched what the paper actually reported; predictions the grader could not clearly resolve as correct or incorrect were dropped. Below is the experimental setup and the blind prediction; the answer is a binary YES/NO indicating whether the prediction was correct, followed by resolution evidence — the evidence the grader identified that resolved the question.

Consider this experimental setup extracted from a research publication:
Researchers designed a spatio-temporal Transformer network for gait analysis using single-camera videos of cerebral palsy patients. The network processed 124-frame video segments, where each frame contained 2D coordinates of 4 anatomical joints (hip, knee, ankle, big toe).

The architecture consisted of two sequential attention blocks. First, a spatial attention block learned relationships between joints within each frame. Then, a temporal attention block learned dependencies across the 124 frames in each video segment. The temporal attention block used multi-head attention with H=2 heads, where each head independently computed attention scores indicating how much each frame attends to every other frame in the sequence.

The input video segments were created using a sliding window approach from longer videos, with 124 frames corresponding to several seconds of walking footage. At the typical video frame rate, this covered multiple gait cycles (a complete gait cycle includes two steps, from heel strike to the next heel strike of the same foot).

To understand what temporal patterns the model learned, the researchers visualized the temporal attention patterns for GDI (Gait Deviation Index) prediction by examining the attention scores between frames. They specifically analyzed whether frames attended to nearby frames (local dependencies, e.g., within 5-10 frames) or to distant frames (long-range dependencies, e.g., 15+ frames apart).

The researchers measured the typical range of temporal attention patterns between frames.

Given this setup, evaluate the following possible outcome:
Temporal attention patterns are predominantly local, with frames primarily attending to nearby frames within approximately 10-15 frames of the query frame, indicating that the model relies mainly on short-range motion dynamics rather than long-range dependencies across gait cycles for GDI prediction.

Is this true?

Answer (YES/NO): NO